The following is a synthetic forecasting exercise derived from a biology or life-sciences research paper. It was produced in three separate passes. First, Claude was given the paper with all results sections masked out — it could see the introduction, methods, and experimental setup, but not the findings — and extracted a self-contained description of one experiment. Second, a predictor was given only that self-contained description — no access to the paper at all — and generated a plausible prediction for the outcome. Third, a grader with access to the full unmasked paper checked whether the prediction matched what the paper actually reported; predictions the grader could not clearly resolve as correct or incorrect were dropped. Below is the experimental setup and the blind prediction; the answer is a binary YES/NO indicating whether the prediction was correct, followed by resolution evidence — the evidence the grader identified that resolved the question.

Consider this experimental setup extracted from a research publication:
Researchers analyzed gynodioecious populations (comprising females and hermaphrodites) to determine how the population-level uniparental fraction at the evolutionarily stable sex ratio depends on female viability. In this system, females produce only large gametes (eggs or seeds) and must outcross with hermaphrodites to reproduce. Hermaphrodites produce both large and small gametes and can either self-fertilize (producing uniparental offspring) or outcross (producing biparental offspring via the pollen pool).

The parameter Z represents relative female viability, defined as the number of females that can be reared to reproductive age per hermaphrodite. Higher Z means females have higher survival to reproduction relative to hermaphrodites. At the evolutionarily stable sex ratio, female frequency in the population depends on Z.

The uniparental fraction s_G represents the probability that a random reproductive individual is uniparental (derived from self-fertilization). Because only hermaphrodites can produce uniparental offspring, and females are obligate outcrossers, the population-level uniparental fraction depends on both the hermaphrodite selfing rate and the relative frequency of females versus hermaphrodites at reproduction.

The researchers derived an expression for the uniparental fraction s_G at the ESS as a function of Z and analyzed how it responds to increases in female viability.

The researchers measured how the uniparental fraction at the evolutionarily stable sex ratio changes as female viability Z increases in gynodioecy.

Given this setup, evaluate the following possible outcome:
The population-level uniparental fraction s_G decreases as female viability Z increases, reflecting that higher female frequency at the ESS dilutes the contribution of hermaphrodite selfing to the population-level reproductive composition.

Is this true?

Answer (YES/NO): YES